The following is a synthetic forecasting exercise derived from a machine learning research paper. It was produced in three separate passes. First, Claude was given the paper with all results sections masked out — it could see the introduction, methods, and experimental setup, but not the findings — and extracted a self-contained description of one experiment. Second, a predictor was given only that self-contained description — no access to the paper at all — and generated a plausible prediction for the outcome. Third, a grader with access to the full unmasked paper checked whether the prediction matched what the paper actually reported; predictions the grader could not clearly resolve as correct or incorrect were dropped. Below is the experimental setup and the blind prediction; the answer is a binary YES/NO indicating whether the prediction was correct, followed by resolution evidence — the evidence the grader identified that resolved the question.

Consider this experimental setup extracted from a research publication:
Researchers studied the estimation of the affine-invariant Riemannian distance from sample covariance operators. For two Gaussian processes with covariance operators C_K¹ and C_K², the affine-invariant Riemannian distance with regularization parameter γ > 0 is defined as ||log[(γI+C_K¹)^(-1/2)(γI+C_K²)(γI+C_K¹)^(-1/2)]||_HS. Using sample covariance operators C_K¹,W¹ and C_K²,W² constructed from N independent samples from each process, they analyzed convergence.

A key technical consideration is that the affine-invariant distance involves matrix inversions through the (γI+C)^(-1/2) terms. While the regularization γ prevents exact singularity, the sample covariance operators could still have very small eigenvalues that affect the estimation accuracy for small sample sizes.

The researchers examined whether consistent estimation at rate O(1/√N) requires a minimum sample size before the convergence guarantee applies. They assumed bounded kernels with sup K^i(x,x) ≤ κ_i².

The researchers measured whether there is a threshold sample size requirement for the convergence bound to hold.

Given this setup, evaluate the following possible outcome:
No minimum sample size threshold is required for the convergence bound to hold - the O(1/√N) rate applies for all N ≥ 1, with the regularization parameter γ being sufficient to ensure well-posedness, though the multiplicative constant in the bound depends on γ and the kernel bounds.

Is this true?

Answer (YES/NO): NO